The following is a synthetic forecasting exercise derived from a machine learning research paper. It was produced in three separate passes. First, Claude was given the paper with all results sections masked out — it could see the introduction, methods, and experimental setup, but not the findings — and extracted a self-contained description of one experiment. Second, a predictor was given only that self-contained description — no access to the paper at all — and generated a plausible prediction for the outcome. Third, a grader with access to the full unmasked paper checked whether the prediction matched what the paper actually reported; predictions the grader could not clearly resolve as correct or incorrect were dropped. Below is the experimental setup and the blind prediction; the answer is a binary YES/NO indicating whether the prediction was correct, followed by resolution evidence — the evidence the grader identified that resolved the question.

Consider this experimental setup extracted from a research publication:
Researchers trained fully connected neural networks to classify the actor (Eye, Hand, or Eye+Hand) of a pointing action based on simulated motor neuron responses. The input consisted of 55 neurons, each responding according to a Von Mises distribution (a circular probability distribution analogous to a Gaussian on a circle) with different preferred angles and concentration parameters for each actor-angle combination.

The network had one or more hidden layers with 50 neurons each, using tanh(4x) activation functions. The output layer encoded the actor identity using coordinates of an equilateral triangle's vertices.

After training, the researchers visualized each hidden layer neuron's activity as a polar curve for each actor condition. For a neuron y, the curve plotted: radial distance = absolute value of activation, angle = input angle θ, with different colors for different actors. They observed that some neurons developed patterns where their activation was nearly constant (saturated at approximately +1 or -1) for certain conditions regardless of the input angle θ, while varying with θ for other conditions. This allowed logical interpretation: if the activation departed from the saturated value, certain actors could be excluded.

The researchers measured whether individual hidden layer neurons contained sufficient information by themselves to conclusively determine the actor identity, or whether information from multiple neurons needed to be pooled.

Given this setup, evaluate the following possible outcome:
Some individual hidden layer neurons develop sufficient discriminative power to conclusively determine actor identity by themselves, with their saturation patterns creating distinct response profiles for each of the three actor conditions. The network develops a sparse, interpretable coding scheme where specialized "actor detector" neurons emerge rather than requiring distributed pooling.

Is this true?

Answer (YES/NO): NO